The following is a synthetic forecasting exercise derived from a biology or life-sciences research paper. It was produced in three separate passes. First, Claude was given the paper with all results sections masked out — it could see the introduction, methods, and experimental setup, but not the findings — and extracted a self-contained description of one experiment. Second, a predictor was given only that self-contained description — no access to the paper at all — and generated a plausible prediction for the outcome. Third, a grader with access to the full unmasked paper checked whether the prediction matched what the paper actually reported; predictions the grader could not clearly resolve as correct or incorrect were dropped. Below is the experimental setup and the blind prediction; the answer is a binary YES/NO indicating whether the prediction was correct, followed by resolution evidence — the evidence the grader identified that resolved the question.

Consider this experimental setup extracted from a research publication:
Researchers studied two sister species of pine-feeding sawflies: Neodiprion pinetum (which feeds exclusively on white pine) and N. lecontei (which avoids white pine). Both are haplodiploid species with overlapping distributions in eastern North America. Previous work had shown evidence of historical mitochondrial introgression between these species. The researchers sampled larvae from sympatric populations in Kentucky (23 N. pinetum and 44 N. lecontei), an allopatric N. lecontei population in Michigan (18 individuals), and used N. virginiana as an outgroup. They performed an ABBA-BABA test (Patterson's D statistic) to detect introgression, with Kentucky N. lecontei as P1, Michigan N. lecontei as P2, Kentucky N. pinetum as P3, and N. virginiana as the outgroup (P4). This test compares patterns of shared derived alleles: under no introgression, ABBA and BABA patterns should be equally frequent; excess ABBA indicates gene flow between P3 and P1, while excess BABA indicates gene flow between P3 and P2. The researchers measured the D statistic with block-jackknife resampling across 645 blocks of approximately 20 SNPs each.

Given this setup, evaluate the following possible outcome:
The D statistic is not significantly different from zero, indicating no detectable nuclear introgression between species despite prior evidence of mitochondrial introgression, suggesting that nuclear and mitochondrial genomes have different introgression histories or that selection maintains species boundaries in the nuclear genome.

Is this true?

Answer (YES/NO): NO